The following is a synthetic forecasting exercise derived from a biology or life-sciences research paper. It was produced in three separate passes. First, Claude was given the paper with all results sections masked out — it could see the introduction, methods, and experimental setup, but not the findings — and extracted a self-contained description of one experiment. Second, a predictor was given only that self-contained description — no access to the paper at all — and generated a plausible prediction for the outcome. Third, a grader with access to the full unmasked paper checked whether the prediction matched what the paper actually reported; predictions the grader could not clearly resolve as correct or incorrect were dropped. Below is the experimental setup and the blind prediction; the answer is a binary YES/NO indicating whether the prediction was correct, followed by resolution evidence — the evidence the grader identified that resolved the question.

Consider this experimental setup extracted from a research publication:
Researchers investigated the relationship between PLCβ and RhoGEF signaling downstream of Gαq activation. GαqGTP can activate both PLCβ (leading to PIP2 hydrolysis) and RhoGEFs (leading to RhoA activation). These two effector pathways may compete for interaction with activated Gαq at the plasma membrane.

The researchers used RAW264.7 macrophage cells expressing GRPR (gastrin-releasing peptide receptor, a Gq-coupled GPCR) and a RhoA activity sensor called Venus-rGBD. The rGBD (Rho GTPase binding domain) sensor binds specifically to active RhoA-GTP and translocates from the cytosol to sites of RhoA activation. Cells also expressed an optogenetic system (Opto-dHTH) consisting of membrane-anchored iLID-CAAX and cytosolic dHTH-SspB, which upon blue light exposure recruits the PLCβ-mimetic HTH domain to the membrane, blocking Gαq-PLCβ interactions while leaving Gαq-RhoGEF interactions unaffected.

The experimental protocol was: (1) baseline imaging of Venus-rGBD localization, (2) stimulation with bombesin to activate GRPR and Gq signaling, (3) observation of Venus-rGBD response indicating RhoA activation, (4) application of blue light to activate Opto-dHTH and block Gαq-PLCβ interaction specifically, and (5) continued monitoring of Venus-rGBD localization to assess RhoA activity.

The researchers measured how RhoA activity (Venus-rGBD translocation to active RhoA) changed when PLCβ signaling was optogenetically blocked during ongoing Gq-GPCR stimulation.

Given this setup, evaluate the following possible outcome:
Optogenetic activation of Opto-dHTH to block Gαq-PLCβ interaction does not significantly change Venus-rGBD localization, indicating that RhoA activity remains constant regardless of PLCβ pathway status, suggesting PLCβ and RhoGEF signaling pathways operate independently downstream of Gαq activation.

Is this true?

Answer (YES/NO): NO